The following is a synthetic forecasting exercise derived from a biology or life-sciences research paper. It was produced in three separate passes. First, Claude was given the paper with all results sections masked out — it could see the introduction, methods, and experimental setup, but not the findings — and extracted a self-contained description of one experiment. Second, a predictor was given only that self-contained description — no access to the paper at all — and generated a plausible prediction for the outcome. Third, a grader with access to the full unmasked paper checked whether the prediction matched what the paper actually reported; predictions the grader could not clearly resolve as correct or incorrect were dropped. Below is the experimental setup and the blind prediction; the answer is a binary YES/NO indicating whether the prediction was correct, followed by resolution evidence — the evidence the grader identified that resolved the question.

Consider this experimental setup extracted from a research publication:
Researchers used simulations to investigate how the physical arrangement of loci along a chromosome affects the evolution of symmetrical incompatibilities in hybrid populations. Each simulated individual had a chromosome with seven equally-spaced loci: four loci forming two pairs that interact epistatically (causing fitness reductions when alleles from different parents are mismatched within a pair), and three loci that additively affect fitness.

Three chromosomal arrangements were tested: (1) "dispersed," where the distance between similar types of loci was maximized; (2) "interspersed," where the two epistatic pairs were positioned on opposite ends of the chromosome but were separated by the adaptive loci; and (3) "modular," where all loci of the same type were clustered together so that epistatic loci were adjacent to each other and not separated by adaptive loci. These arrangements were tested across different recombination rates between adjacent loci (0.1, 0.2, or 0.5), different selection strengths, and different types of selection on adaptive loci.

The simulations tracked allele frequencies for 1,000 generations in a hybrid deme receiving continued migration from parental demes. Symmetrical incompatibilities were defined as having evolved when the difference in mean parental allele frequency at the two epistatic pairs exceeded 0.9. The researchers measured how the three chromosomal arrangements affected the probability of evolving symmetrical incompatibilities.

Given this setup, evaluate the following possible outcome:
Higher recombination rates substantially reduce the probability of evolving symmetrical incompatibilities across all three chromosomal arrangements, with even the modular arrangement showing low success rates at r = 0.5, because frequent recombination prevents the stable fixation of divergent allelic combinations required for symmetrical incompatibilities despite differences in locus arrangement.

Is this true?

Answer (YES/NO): NO